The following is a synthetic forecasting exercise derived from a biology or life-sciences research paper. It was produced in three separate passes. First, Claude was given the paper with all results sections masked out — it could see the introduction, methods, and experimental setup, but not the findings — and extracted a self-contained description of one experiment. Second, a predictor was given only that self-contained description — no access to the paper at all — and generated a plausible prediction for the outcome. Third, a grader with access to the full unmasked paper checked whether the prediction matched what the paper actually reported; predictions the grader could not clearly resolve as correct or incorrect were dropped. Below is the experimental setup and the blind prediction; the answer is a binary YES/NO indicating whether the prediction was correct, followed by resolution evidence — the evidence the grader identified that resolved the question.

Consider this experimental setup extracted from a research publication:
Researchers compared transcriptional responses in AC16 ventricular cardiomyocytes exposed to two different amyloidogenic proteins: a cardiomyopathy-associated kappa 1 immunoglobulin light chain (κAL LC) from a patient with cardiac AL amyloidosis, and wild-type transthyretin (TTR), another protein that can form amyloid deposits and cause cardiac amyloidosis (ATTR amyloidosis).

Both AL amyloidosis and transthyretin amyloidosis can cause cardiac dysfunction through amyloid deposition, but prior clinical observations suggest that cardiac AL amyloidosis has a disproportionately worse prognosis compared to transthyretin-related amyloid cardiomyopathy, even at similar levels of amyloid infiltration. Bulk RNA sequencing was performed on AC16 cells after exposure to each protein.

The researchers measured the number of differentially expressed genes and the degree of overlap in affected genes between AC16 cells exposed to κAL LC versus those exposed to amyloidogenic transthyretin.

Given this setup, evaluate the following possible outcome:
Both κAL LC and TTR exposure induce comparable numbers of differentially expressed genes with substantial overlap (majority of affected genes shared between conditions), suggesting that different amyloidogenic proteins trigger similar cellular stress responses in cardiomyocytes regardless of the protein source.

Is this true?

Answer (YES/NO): NO